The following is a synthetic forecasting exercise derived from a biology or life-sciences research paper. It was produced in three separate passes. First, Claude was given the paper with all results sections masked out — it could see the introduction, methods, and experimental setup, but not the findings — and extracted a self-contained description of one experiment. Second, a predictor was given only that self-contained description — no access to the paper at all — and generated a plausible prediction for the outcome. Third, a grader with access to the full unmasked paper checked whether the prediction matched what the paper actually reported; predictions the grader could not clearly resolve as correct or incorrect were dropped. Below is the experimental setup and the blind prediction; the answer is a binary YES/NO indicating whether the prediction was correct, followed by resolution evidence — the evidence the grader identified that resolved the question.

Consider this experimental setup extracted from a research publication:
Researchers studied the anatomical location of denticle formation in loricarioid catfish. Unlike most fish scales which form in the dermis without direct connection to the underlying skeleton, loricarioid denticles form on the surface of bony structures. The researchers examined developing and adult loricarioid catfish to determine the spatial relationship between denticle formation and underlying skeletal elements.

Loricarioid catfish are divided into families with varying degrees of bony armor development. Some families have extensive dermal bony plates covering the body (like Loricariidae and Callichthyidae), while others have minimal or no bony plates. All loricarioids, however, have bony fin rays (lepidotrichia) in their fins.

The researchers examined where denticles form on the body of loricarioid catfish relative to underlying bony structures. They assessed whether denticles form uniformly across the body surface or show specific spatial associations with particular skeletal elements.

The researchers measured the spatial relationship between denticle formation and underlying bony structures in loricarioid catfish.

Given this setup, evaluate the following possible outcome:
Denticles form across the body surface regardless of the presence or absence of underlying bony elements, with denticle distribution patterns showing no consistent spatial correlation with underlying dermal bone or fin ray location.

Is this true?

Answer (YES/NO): NO